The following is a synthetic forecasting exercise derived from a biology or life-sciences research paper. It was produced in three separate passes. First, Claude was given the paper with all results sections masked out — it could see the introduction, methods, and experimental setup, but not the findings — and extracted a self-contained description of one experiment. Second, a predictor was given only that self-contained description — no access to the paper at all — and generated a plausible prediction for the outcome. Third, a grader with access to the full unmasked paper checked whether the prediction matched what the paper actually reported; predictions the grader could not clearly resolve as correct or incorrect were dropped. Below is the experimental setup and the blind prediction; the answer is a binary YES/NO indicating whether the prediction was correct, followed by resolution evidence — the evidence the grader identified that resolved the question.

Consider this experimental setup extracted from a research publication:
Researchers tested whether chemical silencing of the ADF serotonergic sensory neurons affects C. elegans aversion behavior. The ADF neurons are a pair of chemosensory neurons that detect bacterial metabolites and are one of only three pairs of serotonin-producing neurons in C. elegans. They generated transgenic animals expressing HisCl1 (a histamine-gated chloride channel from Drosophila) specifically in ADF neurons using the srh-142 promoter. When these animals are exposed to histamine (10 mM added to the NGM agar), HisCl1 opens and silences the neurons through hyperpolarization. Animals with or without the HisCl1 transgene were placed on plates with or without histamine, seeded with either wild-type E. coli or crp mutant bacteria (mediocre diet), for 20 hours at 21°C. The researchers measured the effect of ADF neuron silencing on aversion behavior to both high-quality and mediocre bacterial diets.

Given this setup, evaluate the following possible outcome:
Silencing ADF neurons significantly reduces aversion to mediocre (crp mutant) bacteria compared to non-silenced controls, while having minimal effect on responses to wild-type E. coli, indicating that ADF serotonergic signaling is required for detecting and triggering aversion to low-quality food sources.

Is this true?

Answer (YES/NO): NO